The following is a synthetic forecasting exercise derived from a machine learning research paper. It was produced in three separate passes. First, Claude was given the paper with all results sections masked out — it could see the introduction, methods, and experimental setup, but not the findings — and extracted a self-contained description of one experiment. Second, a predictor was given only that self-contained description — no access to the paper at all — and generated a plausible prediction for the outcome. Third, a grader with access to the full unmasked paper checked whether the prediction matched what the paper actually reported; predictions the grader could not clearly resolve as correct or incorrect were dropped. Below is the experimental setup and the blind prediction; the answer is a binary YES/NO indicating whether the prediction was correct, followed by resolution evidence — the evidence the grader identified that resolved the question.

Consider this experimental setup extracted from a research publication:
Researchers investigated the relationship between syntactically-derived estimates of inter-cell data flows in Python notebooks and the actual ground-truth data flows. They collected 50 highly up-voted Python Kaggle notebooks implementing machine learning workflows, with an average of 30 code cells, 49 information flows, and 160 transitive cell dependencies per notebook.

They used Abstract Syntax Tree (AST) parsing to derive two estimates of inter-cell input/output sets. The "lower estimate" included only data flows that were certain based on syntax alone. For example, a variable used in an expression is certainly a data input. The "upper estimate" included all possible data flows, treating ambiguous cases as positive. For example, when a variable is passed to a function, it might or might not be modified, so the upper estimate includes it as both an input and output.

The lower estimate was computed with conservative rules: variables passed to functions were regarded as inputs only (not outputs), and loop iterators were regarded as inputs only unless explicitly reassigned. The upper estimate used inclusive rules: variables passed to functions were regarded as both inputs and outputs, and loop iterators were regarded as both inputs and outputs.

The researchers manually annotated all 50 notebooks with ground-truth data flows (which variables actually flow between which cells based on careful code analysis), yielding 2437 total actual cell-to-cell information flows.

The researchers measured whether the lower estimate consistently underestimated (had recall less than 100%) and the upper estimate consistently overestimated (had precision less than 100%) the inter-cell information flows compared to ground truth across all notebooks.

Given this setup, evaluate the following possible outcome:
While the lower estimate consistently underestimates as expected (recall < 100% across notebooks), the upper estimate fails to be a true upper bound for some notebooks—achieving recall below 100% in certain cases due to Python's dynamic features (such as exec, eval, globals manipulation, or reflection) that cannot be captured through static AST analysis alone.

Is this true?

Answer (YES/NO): NO